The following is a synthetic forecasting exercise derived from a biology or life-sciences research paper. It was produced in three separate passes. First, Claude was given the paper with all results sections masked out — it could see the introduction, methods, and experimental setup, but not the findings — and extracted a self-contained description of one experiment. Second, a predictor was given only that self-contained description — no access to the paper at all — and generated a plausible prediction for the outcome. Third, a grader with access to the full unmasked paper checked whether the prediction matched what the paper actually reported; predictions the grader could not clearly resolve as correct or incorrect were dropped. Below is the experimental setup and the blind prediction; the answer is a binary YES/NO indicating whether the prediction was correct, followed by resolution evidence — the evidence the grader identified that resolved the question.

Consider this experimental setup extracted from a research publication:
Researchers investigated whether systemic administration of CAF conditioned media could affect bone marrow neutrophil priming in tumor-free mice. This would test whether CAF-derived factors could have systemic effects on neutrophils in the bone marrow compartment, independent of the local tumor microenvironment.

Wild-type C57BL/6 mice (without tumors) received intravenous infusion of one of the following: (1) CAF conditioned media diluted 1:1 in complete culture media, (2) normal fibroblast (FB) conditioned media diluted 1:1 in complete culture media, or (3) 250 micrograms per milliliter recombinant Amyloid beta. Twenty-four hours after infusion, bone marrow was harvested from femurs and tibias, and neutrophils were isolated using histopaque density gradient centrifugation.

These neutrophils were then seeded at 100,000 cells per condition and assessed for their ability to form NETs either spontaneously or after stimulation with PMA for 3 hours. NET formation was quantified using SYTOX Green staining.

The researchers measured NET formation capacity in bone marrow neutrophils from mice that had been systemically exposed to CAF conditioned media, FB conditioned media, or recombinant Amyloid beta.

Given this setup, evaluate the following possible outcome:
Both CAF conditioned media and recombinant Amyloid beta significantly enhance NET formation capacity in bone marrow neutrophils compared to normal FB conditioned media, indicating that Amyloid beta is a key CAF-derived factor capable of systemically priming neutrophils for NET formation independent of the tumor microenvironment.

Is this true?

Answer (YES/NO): YES